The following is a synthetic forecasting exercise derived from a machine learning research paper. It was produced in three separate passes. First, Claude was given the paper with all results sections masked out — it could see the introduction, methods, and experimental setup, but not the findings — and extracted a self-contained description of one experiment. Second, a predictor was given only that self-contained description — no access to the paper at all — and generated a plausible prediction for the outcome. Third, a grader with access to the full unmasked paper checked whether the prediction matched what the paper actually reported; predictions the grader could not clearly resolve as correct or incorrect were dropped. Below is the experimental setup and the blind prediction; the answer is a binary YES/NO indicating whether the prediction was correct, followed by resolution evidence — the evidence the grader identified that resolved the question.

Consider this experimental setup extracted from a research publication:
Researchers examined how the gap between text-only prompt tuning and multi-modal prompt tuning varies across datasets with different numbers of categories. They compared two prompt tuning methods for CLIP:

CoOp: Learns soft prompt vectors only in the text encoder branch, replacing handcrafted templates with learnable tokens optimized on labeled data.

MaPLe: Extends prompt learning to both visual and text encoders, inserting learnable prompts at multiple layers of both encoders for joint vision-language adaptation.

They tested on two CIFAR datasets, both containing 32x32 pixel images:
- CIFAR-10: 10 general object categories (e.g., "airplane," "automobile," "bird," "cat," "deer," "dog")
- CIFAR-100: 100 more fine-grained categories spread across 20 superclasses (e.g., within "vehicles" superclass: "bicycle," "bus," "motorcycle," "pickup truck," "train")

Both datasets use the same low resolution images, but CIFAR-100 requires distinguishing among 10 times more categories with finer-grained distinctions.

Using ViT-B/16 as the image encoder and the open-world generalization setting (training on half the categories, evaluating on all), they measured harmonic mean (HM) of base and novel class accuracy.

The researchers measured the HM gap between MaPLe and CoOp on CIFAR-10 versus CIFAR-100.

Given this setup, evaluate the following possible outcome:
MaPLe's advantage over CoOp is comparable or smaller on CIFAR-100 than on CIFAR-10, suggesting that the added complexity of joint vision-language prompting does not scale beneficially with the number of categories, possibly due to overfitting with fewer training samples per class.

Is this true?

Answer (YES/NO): NO